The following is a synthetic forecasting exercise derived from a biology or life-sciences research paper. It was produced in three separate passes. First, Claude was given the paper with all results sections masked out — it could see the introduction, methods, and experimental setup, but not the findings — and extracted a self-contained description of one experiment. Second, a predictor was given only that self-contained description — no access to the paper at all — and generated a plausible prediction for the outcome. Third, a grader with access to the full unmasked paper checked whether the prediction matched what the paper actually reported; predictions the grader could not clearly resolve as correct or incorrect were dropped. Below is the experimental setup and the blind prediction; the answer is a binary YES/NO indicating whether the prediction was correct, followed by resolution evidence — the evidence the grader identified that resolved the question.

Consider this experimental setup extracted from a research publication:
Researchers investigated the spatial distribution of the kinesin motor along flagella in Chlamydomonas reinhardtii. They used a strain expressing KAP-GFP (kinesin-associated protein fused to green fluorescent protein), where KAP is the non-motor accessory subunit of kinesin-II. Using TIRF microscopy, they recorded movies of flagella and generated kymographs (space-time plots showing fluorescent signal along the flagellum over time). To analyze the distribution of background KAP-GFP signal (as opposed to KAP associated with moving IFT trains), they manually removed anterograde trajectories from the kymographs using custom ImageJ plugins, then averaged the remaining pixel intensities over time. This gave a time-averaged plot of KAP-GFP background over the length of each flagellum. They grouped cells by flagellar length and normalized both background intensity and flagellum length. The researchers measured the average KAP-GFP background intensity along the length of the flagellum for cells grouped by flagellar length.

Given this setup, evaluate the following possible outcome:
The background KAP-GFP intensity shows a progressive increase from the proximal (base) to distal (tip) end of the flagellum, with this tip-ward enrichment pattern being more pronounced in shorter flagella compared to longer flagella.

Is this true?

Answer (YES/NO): NO